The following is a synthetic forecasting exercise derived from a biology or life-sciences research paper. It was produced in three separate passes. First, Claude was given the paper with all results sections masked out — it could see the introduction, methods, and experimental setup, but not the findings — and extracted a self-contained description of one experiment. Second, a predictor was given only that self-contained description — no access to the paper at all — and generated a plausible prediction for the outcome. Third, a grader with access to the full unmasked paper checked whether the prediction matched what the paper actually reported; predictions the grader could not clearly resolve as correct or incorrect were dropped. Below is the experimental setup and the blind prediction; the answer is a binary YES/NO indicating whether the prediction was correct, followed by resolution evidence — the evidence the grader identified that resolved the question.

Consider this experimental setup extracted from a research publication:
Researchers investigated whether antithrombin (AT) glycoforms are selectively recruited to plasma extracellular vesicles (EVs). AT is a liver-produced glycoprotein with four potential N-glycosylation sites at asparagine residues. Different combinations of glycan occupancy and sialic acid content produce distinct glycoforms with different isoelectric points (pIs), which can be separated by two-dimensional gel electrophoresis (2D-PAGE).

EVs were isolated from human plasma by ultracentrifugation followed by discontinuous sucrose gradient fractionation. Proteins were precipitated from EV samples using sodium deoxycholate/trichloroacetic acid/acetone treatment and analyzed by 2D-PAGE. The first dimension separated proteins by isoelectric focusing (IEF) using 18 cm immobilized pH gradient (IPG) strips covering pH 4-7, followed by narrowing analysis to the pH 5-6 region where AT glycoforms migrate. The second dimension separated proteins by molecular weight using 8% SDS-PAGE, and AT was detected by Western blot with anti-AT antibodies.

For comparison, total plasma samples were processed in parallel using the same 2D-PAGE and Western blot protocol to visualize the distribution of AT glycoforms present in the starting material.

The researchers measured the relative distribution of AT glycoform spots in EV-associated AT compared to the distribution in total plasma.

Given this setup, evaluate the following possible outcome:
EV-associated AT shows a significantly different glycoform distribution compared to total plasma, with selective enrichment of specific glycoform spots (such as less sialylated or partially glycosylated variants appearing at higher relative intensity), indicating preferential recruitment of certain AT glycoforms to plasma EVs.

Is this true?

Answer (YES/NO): YES